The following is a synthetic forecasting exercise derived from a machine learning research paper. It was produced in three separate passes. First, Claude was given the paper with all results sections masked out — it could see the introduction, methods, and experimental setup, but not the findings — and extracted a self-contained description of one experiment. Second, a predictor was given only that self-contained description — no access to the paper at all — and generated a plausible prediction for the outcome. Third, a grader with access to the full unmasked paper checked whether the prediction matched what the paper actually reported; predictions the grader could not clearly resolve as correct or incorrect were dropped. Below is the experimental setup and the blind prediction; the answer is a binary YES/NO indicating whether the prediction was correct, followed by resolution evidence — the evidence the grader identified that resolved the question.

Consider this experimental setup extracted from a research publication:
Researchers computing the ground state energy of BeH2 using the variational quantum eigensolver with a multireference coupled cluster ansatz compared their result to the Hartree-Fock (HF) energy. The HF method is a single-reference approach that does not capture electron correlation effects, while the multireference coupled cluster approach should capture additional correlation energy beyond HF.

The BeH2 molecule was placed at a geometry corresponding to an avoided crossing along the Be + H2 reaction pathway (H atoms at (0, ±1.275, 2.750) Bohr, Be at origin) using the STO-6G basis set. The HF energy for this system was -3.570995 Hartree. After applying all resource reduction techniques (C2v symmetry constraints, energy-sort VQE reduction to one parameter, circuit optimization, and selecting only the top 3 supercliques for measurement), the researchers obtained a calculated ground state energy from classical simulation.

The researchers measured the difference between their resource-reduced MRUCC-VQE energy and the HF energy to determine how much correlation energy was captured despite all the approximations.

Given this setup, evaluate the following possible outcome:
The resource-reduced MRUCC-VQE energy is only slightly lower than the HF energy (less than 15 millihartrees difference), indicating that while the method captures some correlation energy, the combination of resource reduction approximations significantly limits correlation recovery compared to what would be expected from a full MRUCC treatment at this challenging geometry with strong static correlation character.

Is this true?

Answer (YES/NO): NO